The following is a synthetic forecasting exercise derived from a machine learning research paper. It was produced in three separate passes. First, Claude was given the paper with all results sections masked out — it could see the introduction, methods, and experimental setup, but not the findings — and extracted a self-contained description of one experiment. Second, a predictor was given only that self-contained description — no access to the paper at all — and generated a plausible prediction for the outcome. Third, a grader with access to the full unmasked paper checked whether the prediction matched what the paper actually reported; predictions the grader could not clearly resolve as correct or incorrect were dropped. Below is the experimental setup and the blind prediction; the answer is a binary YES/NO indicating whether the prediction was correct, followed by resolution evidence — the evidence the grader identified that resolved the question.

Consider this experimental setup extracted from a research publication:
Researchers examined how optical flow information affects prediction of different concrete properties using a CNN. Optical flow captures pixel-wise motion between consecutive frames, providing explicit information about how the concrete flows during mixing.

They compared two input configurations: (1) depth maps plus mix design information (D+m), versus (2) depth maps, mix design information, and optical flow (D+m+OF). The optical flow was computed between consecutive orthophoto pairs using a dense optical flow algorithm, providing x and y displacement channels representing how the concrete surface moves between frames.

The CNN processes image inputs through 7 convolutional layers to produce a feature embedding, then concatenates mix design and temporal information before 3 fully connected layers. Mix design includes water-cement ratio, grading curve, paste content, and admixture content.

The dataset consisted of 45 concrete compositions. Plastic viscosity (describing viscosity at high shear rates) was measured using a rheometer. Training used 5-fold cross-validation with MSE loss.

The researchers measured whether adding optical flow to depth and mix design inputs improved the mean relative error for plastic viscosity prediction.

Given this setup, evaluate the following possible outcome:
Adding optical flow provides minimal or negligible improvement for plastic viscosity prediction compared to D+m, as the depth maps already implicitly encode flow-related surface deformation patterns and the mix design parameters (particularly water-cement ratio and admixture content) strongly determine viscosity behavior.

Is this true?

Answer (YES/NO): NO